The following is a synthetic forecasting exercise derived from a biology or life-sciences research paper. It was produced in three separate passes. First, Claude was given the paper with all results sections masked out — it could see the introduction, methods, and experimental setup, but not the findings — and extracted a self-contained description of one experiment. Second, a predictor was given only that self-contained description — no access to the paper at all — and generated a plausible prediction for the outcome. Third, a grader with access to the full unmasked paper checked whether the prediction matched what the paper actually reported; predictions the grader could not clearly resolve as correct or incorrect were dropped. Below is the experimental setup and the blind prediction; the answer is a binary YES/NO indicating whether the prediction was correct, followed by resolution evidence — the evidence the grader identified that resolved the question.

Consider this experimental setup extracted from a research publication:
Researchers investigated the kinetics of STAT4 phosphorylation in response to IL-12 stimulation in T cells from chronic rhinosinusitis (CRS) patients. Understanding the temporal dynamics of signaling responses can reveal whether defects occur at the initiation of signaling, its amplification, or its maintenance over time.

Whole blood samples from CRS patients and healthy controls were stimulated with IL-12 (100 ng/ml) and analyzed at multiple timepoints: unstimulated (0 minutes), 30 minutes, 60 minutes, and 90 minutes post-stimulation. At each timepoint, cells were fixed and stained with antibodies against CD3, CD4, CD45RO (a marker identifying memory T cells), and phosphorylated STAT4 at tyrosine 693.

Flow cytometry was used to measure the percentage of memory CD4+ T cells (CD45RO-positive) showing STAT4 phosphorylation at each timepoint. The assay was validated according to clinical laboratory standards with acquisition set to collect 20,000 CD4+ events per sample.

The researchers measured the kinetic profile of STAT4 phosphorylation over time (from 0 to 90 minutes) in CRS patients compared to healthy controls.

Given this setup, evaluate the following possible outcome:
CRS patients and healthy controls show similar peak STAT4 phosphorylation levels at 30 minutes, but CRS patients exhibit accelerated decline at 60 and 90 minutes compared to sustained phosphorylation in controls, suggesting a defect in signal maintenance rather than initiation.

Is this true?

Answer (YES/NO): NO